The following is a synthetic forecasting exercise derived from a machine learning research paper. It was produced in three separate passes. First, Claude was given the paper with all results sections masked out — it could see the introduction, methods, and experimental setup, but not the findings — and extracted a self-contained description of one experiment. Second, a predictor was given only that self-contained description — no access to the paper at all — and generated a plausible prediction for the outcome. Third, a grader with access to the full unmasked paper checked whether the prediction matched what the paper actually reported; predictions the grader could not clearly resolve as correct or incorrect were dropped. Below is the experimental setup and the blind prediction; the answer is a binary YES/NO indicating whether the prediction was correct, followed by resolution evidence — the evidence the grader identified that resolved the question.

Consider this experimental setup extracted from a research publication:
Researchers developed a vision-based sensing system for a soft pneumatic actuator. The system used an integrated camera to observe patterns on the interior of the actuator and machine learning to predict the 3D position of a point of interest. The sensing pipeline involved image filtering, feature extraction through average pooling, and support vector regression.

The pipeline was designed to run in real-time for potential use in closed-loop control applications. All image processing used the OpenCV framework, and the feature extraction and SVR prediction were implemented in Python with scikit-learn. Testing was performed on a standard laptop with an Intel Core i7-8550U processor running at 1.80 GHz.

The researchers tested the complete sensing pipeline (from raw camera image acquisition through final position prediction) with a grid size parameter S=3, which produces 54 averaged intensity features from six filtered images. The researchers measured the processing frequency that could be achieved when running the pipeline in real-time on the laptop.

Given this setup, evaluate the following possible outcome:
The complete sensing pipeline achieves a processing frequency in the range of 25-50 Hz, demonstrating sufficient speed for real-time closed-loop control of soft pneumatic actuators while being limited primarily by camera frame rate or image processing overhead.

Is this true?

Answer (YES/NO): YES